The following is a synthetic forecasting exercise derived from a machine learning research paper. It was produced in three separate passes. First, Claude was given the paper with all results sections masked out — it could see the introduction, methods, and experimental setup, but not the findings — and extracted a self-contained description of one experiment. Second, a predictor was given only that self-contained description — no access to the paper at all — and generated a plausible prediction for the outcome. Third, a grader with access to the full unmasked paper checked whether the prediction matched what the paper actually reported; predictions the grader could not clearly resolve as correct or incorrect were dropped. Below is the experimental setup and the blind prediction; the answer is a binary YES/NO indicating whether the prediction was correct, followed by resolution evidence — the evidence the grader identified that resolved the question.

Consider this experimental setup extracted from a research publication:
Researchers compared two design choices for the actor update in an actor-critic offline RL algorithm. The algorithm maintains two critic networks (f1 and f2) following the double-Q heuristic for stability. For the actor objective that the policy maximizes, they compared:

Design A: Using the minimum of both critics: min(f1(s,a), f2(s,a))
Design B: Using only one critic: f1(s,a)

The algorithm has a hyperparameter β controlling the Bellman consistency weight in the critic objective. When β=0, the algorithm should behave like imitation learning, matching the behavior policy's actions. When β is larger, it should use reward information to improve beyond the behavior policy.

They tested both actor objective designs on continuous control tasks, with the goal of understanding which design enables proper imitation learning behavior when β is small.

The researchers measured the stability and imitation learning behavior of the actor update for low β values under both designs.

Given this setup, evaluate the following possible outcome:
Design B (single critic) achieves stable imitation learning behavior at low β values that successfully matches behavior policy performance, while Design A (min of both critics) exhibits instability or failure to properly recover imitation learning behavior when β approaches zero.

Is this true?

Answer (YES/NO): YES